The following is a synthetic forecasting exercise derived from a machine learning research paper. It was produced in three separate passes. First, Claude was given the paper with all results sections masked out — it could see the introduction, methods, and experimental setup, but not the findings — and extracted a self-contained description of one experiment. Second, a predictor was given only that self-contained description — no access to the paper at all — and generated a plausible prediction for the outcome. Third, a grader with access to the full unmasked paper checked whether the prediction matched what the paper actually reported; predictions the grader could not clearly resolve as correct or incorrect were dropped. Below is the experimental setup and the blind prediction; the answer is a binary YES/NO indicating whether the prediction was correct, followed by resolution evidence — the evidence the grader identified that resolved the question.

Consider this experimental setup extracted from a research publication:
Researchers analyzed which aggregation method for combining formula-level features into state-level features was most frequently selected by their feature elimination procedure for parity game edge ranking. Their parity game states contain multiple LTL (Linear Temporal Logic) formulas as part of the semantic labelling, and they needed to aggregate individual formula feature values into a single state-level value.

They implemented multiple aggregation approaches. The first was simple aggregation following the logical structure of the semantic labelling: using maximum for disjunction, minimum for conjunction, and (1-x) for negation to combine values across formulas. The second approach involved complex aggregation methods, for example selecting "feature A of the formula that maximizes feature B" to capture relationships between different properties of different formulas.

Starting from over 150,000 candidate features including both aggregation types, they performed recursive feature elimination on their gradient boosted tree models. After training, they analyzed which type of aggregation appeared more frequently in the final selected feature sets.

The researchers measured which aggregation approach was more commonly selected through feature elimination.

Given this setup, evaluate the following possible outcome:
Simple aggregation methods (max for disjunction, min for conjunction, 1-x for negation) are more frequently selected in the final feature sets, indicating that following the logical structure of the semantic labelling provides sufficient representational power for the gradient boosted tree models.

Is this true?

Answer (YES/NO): YES